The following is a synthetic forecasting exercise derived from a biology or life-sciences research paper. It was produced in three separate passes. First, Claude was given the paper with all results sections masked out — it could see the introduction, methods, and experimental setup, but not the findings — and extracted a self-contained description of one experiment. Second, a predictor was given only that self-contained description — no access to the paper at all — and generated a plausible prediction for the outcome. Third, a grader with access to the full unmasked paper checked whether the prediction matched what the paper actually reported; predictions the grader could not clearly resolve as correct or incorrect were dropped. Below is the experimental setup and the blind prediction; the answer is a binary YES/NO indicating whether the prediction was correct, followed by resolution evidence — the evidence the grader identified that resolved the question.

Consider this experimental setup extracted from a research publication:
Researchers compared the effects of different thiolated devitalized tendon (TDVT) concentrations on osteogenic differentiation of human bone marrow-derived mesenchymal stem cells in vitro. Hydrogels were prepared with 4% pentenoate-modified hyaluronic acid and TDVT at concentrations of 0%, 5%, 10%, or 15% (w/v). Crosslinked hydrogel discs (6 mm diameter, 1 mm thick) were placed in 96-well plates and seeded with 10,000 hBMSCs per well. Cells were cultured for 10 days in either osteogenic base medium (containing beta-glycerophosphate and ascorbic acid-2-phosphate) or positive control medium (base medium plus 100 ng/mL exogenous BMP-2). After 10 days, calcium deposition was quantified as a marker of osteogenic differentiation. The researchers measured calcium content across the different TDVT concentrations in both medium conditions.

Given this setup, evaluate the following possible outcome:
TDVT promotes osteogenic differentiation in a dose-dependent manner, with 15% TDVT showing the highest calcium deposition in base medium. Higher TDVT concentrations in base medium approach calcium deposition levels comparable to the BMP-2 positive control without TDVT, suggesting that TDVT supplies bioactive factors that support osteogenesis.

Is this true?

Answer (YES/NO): YES